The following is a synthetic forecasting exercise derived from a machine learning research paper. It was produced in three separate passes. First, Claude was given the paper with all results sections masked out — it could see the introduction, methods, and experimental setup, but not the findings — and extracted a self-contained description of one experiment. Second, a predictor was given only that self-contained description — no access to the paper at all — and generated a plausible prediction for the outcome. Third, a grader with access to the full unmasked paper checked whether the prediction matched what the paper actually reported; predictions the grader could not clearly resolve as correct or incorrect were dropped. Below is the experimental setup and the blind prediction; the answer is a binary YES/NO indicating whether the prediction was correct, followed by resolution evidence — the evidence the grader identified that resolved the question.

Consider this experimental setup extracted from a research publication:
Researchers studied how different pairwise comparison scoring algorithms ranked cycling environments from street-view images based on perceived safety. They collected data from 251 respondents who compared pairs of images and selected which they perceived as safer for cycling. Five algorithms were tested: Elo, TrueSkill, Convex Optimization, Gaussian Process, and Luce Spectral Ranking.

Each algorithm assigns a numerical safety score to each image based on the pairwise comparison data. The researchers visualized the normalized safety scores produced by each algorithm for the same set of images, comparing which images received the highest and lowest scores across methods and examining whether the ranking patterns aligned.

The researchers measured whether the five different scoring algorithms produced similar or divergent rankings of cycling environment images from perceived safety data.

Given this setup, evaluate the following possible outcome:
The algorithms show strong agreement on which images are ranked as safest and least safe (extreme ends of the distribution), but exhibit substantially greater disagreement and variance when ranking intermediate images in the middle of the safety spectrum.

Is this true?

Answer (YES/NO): NO